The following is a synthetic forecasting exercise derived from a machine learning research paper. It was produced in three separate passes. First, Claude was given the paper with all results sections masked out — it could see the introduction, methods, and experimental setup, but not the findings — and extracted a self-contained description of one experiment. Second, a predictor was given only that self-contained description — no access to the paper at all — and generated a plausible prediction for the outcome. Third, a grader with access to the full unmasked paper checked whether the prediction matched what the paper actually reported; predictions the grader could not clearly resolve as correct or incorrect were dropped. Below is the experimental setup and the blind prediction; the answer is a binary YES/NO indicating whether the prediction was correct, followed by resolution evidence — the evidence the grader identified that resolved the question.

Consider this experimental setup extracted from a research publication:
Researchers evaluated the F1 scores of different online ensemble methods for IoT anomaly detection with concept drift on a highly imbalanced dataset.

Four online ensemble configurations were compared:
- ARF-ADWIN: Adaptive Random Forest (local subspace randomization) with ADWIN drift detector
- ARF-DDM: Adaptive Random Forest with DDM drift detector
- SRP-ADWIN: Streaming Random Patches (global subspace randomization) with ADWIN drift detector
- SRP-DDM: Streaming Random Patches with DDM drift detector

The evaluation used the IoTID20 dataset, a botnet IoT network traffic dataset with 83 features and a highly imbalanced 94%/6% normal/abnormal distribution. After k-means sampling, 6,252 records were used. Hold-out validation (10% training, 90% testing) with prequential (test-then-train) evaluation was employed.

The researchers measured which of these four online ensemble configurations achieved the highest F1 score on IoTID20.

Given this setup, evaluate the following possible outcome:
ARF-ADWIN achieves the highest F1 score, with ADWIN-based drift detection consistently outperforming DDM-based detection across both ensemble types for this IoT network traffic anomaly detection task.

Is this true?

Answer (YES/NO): NO